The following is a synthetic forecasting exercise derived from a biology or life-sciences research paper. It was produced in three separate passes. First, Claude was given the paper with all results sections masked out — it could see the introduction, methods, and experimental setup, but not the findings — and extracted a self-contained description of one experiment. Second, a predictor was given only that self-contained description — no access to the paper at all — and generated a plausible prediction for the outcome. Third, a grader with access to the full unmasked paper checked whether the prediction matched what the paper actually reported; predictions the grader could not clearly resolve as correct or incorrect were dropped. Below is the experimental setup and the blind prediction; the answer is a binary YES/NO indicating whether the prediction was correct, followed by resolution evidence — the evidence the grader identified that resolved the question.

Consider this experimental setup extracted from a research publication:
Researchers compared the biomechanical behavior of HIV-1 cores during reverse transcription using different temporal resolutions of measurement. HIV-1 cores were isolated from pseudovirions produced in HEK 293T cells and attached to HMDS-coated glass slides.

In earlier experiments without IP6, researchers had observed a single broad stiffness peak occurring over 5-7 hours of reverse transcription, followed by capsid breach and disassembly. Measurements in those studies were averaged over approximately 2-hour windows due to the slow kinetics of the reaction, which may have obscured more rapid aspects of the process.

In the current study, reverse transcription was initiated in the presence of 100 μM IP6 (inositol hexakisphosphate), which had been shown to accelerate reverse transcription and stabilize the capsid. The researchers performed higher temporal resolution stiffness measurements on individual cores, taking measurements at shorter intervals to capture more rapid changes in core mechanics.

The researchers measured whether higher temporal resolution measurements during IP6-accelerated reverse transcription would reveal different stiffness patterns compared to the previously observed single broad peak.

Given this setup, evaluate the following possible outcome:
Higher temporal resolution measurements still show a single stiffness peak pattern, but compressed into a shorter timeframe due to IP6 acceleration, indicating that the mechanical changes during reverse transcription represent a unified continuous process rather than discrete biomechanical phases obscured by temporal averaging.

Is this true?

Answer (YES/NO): NO